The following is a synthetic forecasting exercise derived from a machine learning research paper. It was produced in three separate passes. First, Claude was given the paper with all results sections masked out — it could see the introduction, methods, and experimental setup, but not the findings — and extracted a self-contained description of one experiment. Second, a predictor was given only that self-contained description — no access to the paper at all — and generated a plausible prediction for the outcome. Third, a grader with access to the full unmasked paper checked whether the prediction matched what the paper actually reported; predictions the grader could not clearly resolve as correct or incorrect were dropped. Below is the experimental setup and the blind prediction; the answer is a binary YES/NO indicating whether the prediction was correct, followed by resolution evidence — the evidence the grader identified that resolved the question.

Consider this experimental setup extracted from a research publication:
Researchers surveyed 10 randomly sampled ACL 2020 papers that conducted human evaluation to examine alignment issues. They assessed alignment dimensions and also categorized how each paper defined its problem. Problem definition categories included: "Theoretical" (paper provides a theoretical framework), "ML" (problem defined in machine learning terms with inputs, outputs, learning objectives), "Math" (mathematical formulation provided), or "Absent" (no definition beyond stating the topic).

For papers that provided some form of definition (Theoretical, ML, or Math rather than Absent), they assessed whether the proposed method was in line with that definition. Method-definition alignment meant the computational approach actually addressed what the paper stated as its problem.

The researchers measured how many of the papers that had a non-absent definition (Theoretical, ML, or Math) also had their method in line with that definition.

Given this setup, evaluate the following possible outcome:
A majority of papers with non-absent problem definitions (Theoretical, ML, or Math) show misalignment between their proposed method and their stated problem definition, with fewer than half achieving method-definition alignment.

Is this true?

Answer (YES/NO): NO